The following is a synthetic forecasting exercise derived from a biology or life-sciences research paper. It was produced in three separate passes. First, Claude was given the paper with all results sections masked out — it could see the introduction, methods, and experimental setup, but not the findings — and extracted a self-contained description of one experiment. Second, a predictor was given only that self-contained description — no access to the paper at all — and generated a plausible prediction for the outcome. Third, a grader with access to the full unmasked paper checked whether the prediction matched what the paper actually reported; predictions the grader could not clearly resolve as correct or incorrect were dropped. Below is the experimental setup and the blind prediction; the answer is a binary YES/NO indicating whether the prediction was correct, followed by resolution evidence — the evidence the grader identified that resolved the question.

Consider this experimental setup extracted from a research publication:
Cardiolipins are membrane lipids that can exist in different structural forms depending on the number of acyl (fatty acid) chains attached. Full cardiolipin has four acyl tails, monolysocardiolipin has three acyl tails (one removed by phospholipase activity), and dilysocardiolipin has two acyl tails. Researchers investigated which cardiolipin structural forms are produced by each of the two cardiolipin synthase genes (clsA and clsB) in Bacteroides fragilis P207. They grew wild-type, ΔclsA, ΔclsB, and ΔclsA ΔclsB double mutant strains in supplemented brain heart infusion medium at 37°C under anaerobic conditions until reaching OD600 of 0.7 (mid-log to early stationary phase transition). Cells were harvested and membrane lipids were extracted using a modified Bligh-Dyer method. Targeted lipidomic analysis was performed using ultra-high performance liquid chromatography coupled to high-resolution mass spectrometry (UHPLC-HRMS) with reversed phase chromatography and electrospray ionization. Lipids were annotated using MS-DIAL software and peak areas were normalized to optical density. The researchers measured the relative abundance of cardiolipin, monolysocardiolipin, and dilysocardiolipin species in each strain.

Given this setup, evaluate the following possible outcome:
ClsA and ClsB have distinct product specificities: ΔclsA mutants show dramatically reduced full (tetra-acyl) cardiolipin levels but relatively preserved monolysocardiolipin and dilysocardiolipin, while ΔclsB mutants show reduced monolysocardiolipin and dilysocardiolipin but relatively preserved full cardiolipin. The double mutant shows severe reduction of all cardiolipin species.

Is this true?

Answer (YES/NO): NO